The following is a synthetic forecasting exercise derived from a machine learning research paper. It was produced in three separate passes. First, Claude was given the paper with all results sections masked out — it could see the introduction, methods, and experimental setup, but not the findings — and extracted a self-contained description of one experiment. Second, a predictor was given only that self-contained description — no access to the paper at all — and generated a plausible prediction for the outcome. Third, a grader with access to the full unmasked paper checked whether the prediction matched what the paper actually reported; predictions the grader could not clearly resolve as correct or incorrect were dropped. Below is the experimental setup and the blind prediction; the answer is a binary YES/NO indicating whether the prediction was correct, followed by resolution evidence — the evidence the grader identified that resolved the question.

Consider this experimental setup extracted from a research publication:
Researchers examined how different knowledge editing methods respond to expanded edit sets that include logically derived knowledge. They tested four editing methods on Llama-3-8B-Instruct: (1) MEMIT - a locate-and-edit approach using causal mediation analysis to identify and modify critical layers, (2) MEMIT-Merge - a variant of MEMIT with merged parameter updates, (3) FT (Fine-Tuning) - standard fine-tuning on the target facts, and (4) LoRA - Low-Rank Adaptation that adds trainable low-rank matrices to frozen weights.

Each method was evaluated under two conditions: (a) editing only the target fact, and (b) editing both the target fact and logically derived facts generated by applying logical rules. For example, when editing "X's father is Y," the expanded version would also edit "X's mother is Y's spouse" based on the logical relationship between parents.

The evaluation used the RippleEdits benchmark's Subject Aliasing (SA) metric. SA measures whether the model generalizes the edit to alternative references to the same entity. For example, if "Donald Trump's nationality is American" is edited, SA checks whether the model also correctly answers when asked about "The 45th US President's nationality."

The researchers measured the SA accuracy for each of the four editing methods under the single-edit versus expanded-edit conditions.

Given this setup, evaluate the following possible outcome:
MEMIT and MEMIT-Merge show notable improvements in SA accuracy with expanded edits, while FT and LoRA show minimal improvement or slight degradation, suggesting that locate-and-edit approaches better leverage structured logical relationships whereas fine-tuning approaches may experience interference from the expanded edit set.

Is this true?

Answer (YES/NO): NO